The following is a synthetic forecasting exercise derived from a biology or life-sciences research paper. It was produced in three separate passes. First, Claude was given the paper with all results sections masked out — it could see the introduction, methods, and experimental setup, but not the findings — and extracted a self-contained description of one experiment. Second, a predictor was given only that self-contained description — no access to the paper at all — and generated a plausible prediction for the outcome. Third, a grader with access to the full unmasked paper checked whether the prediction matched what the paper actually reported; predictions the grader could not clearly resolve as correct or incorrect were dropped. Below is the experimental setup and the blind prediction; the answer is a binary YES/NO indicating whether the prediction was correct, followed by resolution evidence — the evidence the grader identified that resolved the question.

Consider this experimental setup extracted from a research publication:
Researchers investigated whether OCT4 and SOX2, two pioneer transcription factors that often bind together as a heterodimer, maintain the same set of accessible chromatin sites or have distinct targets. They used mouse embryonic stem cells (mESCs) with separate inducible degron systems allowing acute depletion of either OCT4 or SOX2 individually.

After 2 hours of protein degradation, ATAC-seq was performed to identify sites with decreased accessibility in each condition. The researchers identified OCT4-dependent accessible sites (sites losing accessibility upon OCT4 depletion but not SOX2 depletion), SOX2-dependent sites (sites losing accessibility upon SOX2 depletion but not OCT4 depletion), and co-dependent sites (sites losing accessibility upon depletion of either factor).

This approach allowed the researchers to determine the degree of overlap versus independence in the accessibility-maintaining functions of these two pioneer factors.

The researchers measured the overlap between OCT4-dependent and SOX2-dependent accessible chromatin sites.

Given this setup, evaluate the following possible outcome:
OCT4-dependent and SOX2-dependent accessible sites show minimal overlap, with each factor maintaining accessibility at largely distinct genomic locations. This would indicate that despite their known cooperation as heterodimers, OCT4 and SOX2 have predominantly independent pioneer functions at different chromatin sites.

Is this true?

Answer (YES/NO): NO